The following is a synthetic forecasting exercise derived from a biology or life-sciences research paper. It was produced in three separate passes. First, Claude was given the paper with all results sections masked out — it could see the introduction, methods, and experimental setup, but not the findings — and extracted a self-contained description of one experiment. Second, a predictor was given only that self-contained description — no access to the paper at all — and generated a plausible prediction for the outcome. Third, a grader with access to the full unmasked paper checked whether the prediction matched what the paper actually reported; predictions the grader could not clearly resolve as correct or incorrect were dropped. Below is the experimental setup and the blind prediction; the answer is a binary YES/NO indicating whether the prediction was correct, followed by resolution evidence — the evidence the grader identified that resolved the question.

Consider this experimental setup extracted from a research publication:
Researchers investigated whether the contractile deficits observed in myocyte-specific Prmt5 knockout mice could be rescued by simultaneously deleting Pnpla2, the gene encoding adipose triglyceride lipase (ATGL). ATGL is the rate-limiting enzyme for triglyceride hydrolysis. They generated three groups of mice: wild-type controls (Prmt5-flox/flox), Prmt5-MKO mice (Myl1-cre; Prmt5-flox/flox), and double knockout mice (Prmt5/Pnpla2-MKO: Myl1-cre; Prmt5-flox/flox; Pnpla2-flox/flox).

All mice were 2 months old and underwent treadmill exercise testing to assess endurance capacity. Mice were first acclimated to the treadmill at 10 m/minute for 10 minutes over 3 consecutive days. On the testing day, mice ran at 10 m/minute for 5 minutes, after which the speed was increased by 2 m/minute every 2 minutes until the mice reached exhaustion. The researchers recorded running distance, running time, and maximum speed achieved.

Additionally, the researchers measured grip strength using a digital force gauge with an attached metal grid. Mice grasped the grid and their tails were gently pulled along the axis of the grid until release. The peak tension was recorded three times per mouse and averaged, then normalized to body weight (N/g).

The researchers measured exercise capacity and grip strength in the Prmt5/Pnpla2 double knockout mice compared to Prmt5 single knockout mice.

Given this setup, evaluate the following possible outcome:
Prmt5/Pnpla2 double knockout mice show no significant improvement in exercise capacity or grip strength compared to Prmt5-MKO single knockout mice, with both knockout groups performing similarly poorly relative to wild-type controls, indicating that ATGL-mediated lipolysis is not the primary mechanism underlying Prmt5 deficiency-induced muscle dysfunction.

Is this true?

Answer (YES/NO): NO